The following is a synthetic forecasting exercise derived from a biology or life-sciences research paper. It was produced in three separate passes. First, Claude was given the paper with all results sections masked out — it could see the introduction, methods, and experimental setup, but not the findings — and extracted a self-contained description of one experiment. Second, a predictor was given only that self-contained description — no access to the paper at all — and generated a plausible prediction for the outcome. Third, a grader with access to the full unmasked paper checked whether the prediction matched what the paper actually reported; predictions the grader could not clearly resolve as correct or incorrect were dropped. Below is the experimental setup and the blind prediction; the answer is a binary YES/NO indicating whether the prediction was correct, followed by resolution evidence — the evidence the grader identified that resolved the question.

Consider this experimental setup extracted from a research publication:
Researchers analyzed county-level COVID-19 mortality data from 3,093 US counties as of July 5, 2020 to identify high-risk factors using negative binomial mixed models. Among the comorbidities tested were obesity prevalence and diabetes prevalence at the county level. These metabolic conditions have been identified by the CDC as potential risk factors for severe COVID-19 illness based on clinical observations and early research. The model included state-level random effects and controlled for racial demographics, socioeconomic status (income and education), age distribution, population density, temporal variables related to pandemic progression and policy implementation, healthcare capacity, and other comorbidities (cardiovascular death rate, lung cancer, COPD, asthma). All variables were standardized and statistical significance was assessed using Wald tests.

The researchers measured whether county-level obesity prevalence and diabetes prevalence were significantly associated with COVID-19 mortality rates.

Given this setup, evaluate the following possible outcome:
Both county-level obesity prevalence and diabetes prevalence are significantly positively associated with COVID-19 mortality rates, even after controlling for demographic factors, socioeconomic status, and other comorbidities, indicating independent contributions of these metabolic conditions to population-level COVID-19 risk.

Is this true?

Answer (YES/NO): NO